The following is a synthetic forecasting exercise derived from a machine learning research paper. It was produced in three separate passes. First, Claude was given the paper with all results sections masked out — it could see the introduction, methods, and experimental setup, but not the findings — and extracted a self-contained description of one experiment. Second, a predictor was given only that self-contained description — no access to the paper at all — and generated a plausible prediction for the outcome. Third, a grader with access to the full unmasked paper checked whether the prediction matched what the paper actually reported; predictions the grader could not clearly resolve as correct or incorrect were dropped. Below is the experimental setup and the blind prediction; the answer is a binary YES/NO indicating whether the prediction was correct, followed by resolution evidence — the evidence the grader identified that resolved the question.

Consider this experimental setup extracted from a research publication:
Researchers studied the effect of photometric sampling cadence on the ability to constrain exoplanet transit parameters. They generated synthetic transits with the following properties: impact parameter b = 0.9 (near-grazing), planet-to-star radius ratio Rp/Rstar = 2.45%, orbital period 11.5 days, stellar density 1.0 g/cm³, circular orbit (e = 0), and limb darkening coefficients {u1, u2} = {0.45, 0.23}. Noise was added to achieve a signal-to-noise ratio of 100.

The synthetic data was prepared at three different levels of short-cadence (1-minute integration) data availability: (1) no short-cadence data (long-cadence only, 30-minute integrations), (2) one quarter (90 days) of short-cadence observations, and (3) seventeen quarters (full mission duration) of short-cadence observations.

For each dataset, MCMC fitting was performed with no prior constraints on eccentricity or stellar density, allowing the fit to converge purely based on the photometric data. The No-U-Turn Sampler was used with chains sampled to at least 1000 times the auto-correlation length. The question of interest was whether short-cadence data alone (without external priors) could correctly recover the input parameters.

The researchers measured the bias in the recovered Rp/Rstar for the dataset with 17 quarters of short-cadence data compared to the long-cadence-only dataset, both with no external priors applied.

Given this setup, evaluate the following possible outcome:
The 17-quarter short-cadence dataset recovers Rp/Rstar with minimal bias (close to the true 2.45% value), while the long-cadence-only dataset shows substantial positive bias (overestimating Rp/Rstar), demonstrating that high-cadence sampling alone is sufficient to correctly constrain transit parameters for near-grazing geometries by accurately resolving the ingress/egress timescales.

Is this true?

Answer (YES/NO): NO